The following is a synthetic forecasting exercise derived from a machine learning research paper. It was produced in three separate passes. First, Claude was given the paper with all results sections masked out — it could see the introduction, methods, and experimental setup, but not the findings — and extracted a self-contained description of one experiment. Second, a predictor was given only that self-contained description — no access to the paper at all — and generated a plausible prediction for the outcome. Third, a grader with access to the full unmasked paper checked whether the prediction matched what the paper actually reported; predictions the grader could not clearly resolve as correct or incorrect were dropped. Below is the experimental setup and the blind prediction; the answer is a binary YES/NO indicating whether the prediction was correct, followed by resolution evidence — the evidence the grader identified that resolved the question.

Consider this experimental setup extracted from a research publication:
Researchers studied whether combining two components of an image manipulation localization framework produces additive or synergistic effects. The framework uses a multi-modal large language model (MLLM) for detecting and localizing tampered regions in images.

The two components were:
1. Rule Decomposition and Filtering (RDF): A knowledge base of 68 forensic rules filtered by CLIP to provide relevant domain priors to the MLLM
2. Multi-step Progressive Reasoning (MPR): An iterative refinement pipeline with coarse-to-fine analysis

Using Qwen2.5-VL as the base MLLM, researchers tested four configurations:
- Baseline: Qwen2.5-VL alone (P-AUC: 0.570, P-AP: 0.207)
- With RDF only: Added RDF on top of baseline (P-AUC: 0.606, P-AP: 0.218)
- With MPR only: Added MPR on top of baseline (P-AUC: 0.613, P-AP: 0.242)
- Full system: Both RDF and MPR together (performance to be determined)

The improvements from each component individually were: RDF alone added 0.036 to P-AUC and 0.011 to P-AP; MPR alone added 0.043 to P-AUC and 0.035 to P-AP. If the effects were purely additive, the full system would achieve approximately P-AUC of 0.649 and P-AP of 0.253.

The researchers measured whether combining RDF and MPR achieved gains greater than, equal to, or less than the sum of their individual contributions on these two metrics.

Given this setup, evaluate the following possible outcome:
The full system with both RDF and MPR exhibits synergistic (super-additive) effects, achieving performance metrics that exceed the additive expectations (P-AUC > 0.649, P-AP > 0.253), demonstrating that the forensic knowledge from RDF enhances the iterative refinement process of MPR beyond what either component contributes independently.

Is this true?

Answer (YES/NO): NO